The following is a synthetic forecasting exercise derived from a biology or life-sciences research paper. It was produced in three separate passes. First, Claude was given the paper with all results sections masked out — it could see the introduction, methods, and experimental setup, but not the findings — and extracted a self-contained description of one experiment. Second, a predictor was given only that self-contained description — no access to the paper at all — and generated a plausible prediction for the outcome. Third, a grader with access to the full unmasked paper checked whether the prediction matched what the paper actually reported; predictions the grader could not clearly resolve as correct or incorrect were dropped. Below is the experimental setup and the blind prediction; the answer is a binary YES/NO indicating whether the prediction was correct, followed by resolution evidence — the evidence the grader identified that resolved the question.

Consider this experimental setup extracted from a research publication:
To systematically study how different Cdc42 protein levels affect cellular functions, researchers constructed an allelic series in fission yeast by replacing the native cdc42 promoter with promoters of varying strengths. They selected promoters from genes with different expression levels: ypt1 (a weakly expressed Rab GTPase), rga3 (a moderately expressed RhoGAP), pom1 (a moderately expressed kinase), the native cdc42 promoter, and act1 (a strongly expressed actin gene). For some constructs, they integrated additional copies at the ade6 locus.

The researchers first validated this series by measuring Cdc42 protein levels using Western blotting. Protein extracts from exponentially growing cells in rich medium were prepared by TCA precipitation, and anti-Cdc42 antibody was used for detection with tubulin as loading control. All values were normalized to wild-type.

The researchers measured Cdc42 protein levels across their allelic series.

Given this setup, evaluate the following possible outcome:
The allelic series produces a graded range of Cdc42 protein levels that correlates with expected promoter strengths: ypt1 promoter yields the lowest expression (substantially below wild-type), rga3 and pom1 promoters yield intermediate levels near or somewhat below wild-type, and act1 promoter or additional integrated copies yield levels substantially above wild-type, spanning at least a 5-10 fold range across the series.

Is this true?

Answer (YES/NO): NO